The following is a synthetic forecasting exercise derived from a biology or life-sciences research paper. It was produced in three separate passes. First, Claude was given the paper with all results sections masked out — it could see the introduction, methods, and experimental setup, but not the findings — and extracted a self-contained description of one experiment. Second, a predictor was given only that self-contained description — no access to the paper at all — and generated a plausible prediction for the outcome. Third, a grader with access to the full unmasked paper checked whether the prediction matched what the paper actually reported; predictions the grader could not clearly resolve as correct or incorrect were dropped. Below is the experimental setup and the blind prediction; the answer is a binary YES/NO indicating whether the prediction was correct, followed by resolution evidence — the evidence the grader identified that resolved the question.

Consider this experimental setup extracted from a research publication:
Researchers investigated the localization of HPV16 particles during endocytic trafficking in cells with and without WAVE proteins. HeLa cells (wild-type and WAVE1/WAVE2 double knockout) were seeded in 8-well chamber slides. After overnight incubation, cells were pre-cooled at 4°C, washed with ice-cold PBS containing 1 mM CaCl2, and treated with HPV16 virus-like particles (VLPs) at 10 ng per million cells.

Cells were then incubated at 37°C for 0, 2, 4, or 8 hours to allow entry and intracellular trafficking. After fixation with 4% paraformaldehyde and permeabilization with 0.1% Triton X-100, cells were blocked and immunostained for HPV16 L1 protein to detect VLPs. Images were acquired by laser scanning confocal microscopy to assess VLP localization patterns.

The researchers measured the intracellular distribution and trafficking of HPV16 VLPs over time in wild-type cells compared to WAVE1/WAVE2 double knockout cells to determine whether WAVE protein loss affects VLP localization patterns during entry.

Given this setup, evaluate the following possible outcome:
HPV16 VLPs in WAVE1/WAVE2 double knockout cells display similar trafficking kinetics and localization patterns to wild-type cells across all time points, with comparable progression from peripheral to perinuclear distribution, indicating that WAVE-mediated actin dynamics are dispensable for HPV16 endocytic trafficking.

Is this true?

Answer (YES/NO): NO